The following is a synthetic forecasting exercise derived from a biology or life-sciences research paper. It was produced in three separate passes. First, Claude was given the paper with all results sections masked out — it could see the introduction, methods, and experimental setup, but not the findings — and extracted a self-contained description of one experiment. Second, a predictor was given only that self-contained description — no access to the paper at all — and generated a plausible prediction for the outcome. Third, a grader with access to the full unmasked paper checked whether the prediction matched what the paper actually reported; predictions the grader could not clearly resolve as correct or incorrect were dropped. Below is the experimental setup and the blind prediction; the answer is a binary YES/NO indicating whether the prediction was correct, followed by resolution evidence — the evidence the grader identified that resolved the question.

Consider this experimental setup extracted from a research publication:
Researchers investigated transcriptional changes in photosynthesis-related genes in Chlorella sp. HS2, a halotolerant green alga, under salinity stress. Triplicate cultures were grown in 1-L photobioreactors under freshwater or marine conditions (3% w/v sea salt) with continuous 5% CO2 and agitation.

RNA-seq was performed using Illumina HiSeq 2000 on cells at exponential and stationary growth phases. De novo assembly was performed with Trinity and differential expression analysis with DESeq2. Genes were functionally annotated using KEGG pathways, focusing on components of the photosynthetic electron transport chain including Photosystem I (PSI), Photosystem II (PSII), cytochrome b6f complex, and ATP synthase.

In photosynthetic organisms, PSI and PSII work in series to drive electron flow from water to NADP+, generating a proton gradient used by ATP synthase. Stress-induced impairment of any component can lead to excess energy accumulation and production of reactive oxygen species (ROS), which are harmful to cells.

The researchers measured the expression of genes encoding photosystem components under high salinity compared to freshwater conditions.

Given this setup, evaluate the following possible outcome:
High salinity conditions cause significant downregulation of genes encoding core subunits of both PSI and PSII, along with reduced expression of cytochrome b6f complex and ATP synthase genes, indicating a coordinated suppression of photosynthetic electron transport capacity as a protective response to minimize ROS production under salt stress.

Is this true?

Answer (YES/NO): NO